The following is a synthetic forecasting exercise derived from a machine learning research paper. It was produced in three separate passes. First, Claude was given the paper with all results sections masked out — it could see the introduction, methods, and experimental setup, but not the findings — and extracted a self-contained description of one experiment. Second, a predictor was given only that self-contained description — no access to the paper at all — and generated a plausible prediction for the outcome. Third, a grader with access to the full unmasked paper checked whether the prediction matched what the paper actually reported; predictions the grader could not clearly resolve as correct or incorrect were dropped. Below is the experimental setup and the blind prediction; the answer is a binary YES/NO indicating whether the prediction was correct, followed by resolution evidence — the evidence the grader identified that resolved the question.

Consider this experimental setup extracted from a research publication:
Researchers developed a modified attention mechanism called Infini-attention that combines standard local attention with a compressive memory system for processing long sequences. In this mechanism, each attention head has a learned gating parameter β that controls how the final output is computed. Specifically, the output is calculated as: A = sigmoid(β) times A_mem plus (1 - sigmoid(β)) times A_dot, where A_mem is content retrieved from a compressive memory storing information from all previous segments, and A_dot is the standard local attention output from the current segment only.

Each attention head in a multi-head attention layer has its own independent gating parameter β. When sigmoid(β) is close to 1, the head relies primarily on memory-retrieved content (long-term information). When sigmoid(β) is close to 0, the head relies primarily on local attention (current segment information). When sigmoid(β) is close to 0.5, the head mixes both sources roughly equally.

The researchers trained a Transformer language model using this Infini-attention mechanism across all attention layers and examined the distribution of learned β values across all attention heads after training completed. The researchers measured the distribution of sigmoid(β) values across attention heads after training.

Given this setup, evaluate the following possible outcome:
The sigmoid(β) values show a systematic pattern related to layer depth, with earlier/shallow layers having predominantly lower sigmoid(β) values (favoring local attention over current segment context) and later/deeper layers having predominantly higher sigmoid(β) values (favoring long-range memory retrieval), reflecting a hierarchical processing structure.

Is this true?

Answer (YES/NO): NO